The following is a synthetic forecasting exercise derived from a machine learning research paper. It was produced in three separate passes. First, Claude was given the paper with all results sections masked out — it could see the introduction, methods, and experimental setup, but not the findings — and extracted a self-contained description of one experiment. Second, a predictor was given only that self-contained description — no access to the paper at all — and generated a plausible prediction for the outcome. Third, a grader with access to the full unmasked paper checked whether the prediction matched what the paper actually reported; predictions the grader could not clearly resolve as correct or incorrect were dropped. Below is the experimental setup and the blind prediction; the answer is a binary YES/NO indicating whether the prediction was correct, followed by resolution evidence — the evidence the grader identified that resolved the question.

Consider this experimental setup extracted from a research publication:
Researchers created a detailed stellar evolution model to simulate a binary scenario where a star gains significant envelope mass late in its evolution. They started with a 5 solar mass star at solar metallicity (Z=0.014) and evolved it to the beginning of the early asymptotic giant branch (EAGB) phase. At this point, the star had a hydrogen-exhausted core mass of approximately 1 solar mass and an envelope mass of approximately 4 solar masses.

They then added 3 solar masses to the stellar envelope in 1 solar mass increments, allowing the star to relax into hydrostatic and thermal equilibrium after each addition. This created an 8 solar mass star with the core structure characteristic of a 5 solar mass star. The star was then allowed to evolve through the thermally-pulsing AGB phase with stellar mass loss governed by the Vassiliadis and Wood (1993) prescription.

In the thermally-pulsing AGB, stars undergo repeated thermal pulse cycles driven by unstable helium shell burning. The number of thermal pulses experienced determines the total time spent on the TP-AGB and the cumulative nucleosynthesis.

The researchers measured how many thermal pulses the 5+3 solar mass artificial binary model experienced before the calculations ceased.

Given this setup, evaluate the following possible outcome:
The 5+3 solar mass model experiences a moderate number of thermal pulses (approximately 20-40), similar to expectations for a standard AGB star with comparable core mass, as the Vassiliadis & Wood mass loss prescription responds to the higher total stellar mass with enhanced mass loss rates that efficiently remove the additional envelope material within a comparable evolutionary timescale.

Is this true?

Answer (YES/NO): NO